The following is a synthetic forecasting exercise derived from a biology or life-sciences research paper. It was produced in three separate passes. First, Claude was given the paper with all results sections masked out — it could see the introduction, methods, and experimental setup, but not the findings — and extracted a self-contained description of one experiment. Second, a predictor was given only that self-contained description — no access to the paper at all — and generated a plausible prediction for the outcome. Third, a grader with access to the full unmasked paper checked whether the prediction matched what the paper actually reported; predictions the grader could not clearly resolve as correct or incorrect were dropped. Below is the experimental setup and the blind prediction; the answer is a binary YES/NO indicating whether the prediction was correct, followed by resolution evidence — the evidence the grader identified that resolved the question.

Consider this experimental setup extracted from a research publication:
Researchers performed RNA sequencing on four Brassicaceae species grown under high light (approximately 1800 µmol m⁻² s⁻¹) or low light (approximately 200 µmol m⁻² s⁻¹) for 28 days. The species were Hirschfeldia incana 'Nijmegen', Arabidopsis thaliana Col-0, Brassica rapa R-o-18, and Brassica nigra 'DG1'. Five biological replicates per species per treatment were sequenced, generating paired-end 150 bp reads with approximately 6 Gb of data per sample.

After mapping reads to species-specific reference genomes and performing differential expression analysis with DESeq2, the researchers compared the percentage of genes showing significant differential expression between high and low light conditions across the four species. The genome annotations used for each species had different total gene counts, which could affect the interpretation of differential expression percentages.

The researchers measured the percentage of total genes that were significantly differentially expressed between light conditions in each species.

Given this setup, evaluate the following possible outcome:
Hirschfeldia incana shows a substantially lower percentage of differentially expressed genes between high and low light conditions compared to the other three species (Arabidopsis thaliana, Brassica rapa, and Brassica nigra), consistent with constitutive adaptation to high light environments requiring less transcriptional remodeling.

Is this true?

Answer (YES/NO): NO